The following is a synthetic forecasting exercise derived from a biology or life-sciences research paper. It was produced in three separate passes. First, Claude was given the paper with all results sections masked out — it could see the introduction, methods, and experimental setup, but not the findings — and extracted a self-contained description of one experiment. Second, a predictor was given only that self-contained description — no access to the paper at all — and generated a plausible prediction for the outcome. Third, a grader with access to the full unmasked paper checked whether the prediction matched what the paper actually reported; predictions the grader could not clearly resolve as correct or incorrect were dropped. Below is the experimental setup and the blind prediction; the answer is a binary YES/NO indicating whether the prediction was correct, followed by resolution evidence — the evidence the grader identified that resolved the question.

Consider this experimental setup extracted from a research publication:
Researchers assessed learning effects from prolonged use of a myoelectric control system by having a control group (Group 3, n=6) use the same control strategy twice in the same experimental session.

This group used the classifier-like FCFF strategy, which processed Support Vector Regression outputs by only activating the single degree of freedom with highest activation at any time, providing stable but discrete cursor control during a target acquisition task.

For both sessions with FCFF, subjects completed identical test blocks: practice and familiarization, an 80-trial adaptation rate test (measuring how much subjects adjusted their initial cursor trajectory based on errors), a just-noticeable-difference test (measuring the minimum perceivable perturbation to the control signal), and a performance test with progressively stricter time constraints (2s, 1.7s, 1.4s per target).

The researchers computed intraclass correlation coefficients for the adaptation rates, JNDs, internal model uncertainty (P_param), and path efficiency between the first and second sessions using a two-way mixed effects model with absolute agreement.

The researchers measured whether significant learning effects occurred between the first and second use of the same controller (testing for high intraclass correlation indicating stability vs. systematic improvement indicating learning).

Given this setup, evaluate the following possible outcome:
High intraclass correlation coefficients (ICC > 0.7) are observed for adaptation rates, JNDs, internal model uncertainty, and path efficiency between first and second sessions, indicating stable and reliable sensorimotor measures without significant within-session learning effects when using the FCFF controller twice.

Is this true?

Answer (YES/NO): NO